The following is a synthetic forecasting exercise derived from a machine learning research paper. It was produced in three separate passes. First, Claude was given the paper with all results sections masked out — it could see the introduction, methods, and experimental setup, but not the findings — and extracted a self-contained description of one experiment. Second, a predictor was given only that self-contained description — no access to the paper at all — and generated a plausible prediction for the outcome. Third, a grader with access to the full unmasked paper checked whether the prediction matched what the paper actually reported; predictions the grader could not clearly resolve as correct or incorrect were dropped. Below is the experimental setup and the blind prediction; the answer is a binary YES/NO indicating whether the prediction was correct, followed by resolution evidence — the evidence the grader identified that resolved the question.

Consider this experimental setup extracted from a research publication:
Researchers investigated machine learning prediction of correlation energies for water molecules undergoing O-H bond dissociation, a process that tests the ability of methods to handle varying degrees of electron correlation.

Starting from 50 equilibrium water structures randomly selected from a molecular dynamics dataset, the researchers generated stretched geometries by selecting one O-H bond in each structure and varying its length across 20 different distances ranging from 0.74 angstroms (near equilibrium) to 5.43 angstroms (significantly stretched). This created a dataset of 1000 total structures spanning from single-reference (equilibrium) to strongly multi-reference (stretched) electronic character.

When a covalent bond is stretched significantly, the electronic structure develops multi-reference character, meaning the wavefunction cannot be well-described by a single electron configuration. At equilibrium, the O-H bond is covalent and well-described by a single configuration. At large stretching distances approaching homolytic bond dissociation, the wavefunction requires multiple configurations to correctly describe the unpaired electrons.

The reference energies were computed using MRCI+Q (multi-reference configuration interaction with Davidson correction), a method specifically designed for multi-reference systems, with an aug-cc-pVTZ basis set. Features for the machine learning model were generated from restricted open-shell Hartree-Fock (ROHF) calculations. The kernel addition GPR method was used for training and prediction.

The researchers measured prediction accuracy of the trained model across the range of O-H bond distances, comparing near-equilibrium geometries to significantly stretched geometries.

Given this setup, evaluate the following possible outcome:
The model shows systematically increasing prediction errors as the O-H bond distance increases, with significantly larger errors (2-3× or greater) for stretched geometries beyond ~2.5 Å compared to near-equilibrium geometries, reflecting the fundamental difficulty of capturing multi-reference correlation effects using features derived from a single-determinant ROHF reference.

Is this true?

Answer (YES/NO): NO